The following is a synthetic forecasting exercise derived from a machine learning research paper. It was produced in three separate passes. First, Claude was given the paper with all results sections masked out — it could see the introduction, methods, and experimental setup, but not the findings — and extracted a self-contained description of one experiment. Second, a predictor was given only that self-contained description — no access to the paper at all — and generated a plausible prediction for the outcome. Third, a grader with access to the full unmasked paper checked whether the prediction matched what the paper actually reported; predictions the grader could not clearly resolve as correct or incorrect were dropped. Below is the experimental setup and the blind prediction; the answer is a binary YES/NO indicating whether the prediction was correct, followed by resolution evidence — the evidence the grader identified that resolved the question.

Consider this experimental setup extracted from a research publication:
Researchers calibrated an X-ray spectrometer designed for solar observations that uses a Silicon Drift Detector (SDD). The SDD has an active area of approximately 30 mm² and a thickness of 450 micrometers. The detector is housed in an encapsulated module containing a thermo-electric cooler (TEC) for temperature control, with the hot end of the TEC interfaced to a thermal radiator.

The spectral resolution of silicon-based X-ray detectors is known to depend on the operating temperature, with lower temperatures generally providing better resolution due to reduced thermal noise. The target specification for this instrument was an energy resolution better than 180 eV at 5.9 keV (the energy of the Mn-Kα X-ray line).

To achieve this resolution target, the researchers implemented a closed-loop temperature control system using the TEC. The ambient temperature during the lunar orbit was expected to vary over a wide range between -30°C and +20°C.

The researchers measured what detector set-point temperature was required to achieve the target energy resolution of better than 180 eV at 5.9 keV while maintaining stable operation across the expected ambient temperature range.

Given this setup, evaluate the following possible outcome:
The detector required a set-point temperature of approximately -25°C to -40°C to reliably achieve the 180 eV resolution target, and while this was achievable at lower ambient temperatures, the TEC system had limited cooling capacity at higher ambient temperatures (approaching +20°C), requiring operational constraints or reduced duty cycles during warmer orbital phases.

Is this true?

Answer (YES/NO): NO